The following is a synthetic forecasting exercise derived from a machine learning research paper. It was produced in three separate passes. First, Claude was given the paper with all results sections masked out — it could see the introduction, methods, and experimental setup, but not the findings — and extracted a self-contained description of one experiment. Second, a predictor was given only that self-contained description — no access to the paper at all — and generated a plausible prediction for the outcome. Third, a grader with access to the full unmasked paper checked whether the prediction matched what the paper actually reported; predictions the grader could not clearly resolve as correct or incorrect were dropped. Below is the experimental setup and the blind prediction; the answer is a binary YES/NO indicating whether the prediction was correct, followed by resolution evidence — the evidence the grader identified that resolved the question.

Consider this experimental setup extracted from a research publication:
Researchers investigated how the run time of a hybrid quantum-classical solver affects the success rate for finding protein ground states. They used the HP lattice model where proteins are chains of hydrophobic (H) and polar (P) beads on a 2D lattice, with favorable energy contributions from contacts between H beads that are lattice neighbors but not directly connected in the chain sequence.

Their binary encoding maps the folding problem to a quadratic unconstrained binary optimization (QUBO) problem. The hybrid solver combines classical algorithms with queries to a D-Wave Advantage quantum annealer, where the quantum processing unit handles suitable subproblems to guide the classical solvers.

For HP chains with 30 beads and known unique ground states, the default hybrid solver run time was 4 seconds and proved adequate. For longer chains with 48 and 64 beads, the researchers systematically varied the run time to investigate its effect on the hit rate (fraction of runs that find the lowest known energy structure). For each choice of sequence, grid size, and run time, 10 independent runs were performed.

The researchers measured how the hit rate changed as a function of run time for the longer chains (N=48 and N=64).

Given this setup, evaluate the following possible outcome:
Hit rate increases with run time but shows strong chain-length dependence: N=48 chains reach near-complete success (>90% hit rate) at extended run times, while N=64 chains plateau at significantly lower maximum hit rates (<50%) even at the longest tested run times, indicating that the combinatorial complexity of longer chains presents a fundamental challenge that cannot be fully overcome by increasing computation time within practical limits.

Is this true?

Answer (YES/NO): NO